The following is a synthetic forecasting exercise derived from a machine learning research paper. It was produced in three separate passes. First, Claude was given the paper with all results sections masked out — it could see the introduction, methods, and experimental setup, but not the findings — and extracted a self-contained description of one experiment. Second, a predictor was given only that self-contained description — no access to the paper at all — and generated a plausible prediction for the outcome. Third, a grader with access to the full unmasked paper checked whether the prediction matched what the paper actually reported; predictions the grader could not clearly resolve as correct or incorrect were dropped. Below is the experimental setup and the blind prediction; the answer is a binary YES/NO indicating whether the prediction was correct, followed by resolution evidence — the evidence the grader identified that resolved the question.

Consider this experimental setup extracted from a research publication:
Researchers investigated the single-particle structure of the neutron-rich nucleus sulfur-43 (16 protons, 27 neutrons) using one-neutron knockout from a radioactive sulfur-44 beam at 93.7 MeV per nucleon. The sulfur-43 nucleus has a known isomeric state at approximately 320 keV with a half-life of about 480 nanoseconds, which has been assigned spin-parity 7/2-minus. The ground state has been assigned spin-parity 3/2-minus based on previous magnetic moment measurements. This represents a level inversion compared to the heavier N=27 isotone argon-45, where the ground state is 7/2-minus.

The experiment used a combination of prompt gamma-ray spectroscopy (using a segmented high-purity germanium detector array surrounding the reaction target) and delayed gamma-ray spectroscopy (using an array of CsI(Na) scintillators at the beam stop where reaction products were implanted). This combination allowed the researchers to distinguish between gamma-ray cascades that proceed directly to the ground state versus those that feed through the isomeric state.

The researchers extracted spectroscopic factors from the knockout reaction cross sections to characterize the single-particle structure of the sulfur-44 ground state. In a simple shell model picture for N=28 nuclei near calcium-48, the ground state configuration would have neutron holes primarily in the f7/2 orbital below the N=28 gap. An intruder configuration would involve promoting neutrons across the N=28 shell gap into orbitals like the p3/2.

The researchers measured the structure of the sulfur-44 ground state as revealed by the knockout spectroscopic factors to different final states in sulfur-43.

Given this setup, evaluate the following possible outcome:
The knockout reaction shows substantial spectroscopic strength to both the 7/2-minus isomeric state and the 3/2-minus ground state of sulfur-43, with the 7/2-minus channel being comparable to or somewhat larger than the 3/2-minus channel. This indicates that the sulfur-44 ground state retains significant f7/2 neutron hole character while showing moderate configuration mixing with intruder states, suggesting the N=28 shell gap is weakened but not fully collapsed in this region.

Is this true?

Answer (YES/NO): NO